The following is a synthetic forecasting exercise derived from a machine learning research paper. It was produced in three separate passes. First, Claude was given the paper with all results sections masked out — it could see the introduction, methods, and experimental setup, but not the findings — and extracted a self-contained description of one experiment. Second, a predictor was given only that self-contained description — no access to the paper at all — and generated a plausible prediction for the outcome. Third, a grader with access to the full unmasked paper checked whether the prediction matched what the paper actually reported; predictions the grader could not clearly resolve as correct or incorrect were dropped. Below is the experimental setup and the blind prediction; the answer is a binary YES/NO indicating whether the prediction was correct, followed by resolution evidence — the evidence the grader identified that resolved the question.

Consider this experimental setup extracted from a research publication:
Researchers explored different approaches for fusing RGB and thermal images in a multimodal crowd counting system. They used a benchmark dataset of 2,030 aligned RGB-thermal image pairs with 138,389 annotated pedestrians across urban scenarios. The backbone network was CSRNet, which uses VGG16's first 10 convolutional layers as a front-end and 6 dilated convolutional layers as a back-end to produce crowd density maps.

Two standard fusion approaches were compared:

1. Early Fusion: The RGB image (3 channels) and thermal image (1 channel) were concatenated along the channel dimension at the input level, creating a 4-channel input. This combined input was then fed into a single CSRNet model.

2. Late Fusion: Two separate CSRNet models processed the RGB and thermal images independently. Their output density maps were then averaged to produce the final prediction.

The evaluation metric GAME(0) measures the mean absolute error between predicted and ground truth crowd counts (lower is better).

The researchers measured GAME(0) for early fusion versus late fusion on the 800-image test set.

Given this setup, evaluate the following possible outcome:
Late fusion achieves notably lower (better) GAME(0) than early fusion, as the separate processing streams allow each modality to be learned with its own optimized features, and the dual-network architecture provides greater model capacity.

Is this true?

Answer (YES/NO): NO